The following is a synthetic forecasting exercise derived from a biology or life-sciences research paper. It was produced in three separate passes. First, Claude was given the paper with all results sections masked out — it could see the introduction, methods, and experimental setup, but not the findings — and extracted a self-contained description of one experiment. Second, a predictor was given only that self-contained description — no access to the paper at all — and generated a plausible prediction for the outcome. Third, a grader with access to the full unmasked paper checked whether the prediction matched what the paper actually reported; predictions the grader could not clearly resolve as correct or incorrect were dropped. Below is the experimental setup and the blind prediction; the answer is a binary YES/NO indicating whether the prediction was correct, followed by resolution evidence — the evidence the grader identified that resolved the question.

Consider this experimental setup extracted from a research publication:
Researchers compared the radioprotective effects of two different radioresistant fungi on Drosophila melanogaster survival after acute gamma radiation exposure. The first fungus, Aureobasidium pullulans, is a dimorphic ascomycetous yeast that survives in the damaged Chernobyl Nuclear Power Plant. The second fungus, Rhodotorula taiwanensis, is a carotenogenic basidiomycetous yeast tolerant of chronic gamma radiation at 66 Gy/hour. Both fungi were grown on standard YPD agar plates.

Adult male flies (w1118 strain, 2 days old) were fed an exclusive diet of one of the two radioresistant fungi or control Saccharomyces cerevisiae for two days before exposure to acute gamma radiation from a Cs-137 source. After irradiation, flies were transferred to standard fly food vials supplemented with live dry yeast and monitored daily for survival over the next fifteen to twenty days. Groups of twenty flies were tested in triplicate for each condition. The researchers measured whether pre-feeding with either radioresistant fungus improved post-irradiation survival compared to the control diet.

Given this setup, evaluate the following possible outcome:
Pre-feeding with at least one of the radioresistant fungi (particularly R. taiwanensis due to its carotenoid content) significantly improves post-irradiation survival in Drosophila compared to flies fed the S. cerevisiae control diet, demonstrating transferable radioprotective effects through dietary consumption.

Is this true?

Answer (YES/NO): NO